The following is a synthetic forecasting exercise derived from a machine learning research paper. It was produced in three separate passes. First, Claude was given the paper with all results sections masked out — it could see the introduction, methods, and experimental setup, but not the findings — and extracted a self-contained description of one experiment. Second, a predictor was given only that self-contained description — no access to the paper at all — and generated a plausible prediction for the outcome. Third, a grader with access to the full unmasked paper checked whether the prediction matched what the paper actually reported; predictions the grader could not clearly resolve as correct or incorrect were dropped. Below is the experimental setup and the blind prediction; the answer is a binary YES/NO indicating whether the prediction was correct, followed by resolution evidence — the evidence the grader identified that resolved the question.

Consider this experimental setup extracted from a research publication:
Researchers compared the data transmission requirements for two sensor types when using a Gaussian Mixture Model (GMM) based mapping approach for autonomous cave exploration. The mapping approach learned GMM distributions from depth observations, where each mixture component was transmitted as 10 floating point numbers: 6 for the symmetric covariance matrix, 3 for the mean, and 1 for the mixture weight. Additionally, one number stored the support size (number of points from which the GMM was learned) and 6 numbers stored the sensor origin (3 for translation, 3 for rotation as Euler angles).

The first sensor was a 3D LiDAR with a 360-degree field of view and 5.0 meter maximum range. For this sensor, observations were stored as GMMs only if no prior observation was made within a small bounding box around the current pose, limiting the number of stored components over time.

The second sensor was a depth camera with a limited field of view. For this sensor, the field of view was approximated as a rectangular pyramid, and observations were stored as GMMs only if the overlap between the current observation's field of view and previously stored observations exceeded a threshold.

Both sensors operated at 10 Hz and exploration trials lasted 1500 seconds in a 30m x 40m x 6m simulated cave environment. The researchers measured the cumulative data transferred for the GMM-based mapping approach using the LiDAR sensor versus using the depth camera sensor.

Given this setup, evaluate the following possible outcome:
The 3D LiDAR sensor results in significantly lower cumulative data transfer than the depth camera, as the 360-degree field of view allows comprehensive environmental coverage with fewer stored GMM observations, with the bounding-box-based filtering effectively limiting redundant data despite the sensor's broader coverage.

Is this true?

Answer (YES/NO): YES